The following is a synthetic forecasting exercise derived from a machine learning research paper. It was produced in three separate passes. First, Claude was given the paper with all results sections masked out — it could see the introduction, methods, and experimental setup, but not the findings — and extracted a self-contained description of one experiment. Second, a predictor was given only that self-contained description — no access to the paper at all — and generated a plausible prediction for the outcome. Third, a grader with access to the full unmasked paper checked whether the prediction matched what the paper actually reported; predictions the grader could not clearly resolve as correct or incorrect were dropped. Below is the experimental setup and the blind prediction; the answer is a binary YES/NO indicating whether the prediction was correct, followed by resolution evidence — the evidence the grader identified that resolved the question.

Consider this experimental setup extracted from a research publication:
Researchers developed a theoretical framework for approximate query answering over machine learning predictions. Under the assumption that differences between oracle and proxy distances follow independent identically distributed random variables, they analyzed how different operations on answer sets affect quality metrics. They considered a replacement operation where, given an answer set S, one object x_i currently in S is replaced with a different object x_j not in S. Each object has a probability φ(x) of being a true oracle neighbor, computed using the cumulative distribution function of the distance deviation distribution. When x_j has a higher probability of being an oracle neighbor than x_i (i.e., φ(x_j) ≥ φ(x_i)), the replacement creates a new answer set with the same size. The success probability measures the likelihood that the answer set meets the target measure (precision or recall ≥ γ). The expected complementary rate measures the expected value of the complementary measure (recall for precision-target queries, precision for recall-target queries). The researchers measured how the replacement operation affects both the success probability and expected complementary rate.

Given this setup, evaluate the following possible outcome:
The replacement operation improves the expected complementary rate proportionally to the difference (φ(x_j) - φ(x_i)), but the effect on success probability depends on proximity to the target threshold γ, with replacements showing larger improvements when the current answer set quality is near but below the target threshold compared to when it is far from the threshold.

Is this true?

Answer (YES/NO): NO